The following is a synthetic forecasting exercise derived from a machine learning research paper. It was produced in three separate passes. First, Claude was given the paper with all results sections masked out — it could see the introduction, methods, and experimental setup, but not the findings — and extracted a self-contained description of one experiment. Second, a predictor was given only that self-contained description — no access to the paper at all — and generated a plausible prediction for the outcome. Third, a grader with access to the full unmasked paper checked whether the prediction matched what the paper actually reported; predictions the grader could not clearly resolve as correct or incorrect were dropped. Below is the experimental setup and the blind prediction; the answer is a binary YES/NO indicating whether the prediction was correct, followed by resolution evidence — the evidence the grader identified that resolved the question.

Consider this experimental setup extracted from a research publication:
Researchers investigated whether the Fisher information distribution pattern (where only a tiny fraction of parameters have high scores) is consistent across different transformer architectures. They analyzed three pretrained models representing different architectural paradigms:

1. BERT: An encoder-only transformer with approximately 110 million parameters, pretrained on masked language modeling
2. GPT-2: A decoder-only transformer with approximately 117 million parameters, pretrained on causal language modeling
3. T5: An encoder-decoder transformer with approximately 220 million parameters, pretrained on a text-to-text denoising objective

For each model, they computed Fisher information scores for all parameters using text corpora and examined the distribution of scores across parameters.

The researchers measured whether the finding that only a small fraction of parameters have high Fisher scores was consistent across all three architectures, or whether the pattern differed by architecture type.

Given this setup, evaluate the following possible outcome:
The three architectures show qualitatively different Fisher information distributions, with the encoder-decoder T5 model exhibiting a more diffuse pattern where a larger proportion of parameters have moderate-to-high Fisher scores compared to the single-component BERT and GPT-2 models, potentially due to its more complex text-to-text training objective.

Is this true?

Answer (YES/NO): NO